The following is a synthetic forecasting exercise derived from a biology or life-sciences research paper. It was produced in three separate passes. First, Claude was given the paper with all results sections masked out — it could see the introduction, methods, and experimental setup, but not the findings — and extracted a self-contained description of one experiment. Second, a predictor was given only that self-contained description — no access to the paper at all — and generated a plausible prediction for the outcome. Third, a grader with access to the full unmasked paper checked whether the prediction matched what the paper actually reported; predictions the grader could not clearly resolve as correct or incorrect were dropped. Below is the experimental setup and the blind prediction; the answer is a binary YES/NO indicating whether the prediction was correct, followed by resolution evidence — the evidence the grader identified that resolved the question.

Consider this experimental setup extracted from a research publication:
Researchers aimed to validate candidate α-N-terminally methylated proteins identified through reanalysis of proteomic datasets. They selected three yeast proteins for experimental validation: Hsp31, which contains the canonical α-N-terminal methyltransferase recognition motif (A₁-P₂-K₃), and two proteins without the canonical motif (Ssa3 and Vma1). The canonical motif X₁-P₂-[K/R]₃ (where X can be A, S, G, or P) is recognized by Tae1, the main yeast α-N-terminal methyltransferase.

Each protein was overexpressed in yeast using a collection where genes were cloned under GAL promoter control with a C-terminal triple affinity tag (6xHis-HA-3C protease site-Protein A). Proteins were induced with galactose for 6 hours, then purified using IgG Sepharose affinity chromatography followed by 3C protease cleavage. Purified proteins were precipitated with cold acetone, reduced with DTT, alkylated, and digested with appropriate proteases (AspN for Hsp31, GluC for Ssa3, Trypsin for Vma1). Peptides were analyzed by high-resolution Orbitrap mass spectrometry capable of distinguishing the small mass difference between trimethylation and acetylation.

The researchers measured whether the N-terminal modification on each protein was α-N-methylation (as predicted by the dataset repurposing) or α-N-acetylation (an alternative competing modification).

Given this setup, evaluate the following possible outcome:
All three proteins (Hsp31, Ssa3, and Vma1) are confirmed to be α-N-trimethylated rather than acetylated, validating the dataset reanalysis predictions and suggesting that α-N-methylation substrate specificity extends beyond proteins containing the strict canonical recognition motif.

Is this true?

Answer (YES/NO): NO